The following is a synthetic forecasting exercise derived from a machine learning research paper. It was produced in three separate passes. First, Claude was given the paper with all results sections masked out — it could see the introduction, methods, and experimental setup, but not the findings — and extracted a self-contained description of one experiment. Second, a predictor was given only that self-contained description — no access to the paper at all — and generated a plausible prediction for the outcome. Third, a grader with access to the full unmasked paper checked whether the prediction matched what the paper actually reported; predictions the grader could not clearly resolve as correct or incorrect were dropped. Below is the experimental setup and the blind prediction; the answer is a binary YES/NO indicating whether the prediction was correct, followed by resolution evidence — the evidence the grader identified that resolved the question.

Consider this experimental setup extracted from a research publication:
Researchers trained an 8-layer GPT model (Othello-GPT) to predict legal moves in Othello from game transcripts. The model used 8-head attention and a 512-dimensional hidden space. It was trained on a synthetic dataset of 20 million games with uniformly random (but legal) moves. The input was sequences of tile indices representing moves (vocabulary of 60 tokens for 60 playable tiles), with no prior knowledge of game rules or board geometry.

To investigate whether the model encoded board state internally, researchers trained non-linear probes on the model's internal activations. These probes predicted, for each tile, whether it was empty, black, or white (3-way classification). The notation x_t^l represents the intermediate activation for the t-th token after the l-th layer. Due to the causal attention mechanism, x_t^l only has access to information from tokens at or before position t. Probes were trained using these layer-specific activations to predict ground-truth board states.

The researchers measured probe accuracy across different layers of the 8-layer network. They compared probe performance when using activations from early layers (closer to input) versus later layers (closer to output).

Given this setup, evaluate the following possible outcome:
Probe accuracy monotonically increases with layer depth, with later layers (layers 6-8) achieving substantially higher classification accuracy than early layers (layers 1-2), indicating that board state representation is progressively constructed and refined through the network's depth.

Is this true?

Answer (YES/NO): NO